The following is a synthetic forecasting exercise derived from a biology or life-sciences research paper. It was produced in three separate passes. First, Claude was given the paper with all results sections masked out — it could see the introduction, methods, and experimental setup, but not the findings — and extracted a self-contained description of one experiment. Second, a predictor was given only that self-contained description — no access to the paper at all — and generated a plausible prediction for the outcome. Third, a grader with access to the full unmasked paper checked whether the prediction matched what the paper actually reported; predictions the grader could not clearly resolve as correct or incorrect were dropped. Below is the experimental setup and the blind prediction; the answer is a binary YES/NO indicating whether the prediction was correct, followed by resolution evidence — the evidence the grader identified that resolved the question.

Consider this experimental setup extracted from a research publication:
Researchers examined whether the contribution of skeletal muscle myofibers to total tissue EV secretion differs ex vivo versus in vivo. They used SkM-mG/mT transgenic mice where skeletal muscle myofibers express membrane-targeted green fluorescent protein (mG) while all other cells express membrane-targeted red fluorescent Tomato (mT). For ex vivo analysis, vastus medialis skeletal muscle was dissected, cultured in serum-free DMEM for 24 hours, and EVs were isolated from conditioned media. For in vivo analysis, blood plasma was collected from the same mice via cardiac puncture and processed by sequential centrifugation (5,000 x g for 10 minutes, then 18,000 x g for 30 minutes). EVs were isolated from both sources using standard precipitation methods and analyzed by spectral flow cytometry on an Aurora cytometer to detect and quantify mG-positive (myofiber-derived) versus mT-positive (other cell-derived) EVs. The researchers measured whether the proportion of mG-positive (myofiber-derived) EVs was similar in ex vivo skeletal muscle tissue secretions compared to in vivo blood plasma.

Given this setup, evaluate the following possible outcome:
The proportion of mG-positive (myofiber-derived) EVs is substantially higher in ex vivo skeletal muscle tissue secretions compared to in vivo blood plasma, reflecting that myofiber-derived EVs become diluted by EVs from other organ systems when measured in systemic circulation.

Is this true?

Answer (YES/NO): YES